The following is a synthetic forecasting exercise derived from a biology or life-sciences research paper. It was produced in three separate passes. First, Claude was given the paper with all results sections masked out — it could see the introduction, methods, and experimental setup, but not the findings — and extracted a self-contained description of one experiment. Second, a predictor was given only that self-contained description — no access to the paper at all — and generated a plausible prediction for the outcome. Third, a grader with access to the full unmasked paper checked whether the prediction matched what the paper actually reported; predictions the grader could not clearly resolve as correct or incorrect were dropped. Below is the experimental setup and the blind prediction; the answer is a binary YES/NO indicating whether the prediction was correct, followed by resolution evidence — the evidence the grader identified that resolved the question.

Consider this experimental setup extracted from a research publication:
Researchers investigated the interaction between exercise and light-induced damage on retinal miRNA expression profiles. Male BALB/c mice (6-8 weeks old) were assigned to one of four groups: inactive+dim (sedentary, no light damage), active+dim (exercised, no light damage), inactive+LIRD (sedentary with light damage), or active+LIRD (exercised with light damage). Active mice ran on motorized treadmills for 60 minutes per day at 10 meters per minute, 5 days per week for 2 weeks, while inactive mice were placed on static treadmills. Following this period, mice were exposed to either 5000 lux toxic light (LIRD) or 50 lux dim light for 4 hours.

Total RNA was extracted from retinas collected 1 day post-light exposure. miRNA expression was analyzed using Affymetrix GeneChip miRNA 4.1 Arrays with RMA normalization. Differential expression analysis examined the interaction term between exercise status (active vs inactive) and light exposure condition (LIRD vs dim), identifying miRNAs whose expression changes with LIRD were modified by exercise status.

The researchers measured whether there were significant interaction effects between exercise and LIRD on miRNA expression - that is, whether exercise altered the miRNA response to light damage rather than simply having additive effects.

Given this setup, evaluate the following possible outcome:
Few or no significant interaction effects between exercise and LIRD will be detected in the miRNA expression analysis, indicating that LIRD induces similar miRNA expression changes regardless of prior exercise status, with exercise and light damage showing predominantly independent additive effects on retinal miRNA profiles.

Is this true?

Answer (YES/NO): NO